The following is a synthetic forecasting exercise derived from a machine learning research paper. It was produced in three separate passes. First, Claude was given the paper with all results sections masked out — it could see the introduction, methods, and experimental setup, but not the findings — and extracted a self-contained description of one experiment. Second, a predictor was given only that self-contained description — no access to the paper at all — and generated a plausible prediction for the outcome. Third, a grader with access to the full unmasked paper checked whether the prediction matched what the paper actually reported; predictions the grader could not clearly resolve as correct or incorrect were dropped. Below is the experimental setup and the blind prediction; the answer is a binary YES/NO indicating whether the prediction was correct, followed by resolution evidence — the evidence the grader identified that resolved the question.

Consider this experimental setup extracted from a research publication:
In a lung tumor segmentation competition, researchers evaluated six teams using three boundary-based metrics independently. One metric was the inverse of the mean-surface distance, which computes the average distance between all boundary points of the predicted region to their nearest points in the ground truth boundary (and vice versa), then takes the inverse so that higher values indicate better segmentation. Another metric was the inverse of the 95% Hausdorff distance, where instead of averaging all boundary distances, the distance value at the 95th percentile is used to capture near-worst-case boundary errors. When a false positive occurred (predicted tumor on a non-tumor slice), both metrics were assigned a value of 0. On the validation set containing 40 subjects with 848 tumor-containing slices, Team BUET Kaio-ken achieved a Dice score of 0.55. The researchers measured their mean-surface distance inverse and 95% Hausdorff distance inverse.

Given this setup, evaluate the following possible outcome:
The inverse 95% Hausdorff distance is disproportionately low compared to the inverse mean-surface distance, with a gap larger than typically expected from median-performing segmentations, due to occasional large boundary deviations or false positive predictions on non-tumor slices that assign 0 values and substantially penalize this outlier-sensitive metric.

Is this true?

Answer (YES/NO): NO